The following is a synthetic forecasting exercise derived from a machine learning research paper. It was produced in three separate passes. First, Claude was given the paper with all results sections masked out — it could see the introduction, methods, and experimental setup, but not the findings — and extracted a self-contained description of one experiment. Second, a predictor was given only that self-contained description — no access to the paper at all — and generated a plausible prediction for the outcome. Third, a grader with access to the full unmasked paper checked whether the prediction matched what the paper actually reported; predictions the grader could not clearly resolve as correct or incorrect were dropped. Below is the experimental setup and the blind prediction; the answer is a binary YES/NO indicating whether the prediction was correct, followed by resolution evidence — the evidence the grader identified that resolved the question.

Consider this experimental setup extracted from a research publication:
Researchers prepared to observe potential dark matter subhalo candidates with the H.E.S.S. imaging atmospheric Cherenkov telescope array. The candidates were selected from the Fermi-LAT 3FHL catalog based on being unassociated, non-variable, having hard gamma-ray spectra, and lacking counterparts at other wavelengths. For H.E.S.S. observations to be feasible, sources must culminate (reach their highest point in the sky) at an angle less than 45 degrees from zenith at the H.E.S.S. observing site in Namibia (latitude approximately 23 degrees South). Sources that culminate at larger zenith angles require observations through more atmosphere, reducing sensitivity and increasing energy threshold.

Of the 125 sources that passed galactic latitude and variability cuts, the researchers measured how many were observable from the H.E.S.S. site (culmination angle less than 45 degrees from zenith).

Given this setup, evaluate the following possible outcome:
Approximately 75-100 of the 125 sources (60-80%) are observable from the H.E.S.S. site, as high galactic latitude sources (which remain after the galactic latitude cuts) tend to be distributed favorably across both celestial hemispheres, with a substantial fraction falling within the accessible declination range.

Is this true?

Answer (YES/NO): YES